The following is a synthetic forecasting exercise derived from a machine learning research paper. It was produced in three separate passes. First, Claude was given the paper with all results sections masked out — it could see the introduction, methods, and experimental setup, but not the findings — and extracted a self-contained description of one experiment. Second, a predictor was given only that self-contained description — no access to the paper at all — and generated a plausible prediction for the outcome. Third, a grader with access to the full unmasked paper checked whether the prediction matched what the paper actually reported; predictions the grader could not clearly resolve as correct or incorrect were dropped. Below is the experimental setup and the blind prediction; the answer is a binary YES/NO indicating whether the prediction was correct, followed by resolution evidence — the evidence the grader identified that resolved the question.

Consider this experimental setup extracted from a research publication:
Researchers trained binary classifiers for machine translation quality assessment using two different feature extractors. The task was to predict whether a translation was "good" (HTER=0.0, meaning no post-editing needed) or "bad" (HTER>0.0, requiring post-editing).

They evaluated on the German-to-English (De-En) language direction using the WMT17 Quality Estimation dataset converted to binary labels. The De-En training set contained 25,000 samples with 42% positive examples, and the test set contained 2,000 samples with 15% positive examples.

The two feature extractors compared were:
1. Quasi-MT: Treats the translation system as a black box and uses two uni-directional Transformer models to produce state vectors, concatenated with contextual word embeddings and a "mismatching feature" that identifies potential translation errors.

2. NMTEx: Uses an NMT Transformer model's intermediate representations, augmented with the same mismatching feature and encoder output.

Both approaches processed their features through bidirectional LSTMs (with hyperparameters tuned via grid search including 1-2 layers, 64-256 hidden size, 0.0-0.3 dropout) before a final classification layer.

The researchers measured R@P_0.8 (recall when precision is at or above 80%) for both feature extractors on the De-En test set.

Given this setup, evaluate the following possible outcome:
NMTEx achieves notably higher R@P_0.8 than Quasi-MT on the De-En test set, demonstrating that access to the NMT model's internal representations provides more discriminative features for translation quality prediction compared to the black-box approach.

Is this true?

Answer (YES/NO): NO